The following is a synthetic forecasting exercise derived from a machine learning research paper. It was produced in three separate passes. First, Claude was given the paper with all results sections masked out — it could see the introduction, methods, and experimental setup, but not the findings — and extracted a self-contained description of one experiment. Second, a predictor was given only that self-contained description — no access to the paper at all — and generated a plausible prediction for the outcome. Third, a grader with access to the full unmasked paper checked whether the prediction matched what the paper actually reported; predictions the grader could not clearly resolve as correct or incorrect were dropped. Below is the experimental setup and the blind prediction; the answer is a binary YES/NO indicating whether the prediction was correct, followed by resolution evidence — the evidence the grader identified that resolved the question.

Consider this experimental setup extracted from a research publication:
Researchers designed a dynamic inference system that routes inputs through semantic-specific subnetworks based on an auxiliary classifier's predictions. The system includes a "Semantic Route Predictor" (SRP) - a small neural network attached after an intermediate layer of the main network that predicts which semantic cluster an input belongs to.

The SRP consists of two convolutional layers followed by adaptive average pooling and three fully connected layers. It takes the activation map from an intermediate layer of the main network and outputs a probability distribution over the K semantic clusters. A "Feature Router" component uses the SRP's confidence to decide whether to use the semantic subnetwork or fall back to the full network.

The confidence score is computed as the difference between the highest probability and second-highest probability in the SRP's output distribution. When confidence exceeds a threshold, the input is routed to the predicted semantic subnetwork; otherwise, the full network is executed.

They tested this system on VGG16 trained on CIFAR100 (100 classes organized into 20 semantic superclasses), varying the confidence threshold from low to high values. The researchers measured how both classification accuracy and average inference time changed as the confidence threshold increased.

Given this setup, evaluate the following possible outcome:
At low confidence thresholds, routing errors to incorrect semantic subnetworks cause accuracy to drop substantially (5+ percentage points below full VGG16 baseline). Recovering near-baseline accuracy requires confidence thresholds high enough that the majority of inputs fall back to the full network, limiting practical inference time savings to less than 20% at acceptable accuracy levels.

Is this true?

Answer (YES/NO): NO